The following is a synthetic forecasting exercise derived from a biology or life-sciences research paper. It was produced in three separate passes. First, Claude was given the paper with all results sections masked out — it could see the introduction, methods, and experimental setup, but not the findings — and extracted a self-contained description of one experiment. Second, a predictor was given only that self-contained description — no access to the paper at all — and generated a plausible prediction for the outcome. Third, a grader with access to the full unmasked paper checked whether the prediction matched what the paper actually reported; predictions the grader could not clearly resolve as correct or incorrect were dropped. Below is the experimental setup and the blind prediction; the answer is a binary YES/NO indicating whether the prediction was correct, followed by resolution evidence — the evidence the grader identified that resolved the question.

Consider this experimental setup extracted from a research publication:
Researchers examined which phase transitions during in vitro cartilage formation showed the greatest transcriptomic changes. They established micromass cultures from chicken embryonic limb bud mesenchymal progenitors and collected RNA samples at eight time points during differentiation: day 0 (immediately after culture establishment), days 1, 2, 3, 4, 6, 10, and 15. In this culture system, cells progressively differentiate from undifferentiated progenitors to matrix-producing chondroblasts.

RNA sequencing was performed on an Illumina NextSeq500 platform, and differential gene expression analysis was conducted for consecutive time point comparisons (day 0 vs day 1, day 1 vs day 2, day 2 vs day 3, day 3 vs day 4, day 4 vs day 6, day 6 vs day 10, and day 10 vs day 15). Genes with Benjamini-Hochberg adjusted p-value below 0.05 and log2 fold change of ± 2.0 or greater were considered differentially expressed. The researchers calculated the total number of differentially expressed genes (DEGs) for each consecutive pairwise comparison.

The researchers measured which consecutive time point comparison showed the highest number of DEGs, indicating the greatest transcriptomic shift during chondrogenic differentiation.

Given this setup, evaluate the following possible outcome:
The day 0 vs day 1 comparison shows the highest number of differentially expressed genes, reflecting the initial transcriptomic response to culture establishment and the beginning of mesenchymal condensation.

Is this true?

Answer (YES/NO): YES